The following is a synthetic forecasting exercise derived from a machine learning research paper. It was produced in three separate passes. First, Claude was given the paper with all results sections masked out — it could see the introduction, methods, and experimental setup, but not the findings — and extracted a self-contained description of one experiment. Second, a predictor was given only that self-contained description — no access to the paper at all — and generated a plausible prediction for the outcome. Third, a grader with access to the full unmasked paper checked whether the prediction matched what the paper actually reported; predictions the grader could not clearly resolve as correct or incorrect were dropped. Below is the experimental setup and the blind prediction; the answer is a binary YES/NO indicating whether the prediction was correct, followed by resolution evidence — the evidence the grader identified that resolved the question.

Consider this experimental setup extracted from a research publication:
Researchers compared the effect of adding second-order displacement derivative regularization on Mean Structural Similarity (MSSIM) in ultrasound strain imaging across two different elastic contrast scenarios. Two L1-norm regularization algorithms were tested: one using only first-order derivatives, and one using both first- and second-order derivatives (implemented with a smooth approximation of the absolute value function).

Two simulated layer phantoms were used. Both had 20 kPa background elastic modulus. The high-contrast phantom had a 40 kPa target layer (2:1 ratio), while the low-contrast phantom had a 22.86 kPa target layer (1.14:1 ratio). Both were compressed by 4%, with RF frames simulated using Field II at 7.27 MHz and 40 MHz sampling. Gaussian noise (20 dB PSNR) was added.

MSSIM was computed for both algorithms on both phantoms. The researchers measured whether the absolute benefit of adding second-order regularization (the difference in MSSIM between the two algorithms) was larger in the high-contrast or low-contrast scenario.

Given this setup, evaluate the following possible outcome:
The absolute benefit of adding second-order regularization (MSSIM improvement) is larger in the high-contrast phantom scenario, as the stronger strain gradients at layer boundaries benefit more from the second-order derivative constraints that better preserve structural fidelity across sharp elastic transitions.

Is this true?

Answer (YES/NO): YES